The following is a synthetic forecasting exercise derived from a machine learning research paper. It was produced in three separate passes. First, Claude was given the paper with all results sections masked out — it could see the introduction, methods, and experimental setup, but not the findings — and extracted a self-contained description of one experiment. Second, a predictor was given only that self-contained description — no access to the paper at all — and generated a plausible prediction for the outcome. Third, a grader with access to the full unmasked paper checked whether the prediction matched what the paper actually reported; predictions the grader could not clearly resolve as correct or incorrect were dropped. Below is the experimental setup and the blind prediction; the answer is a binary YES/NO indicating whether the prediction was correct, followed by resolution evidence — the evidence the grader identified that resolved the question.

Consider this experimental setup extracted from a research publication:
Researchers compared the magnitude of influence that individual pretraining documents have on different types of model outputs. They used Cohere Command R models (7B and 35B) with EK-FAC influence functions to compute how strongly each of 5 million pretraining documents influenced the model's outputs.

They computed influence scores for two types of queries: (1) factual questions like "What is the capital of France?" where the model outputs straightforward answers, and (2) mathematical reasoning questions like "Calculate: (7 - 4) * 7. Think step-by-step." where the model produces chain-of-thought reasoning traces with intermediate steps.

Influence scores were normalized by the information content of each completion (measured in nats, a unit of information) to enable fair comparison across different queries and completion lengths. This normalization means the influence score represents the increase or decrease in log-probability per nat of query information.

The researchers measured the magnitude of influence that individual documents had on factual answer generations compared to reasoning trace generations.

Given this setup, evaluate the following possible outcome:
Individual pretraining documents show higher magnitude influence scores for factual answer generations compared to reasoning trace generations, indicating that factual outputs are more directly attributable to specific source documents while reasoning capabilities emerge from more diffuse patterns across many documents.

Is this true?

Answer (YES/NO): YES